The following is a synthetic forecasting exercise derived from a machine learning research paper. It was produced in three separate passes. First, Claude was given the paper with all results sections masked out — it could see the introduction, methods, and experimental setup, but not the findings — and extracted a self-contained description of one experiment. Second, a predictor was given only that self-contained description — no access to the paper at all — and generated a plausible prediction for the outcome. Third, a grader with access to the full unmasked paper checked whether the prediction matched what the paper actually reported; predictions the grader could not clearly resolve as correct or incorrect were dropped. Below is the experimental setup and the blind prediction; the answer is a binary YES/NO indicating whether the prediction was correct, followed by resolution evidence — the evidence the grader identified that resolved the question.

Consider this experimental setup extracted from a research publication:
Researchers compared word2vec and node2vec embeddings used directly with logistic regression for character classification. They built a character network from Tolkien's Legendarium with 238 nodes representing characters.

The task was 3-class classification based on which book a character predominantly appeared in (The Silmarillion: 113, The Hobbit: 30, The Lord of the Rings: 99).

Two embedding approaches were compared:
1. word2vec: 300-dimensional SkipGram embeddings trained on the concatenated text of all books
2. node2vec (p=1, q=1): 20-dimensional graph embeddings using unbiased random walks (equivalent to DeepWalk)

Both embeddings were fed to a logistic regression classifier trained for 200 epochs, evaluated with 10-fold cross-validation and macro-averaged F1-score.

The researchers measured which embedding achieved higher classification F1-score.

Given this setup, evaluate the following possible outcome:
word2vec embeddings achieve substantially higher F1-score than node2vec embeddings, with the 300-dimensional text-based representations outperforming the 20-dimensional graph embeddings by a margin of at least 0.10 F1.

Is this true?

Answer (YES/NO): NO